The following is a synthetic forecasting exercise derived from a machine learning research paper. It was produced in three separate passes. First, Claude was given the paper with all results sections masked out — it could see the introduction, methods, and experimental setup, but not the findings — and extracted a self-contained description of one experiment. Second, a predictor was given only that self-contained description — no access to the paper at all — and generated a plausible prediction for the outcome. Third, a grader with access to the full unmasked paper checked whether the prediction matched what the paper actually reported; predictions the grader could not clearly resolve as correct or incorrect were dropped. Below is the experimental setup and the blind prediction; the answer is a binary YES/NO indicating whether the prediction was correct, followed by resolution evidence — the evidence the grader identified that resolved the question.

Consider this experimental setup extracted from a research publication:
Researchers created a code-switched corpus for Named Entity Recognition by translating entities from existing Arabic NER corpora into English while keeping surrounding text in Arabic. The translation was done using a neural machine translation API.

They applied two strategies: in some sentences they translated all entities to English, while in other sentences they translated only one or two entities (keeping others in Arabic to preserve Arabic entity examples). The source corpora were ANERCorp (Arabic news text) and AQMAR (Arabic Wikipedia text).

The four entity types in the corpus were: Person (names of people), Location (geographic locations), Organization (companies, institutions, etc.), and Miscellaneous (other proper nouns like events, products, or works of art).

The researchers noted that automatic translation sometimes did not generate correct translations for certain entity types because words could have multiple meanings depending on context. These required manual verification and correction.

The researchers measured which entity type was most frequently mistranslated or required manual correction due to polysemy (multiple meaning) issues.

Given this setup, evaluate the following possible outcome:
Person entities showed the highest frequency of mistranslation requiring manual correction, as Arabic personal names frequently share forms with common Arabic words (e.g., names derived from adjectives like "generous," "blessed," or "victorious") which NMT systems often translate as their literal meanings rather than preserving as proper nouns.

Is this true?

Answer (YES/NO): NO